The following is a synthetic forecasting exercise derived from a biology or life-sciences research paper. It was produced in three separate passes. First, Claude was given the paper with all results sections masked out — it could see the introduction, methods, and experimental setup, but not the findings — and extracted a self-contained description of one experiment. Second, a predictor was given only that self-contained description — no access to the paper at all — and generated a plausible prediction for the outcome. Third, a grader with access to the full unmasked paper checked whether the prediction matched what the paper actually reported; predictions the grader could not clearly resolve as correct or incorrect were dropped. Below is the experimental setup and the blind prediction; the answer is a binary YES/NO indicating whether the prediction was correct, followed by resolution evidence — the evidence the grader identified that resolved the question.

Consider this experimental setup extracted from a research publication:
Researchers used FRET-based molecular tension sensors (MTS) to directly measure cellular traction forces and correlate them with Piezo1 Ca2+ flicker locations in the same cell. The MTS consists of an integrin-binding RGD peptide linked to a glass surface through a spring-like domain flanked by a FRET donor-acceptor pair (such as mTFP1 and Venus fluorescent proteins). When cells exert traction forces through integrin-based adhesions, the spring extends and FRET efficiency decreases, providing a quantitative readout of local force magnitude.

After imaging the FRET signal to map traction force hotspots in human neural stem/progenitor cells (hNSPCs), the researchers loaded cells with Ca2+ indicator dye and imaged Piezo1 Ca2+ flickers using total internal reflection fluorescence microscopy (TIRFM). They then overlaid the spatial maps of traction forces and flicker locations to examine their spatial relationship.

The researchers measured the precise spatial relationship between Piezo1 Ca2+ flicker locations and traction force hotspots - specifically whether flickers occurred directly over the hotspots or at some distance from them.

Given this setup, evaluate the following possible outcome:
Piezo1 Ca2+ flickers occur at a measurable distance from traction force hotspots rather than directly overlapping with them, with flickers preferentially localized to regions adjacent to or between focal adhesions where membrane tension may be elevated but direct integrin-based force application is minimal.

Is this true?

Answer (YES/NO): YES